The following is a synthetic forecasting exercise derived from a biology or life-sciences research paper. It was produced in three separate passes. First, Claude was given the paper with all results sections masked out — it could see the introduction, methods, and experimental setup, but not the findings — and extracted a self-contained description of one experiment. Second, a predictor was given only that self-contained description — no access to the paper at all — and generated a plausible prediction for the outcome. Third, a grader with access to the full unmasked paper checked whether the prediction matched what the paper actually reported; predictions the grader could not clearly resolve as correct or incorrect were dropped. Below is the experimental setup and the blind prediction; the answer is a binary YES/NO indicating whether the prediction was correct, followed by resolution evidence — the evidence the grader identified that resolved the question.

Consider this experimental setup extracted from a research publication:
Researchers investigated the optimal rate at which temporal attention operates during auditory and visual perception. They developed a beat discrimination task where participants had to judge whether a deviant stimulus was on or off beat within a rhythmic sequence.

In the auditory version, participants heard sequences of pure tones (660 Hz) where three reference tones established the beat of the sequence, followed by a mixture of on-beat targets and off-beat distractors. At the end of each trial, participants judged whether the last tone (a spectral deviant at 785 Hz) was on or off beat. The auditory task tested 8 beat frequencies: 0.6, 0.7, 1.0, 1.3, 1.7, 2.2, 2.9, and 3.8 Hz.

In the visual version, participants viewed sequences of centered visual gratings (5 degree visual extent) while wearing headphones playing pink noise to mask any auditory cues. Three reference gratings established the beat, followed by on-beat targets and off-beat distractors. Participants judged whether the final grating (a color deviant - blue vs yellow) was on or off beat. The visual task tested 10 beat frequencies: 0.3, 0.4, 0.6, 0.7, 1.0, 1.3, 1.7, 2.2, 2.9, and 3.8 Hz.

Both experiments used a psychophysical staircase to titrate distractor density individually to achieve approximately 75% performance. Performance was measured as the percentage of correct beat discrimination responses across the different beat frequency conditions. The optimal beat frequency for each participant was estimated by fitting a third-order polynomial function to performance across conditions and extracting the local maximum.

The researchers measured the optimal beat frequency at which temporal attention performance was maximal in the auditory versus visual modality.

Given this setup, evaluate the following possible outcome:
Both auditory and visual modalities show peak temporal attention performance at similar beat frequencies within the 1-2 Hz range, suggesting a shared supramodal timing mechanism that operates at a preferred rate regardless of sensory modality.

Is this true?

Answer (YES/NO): NO